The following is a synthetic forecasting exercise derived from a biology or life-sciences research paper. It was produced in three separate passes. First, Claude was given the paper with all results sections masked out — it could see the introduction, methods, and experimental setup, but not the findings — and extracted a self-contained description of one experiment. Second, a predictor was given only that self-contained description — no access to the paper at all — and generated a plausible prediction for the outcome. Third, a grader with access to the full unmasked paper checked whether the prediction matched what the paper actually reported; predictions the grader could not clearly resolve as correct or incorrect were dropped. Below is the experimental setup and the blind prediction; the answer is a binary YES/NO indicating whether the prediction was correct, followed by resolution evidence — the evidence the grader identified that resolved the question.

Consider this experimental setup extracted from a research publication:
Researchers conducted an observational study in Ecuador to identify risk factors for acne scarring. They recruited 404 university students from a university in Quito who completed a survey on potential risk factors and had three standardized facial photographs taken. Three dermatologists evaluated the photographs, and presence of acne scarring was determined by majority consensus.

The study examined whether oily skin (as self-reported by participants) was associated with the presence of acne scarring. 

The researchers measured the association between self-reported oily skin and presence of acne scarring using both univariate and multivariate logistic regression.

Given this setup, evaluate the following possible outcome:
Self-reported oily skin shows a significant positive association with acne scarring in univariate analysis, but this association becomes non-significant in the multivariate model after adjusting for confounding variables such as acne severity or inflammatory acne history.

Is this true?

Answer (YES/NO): NO